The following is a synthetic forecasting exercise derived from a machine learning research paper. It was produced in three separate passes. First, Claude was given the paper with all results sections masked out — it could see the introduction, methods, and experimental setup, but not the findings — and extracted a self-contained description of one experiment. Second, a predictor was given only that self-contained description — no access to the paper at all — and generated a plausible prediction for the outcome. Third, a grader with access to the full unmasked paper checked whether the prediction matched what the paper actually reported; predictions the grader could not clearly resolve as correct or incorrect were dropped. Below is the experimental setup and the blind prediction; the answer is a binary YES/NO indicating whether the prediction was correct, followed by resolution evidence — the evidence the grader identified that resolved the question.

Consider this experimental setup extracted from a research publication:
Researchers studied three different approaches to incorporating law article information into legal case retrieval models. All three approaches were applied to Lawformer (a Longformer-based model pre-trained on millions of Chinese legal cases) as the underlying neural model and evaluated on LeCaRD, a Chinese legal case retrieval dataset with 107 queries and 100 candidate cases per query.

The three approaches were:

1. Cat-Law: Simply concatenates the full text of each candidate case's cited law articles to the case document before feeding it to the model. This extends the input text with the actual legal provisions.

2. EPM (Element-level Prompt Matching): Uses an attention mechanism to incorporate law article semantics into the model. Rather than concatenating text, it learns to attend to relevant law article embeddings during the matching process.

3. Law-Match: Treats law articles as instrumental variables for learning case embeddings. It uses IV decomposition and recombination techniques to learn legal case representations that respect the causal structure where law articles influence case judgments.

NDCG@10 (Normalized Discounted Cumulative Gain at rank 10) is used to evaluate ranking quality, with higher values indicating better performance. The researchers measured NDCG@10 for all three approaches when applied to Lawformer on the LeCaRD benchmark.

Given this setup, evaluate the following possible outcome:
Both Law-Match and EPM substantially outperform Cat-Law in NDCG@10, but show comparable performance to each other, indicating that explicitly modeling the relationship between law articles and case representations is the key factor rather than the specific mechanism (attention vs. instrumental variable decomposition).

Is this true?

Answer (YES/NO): NO